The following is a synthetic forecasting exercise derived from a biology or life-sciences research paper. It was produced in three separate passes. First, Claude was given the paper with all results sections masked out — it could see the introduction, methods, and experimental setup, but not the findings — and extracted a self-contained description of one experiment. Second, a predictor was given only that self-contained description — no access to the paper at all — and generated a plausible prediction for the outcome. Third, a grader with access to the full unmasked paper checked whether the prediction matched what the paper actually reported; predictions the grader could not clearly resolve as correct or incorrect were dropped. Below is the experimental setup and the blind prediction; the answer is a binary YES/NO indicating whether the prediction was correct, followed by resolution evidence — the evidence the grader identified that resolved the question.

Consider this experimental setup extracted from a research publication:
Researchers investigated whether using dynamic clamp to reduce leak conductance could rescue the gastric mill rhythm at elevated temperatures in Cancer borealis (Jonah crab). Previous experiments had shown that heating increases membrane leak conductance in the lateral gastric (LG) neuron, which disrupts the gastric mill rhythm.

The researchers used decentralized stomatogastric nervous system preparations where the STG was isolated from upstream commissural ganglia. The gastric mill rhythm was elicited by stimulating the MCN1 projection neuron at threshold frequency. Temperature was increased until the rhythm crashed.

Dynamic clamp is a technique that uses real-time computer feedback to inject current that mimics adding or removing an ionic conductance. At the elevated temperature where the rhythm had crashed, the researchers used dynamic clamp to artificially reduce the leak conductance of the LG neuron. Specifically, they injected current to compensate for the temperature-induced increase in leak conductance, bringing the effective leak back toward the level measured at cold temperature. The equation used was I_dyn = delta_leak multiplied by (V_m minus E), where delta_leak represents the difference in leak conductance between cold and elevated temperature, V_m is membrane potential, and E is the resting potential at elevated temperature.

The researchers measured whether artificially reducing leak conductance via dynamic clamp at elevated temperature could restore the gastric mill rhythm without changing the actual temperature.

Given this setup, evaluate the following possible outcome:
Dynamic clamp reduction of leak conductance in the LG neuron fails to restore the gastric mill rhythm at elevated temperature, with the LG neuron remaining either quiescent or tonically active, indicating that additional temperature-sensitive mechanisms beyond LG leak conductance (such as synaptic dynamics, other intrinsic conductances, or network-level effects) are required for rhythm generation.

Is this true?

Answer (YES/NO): NO